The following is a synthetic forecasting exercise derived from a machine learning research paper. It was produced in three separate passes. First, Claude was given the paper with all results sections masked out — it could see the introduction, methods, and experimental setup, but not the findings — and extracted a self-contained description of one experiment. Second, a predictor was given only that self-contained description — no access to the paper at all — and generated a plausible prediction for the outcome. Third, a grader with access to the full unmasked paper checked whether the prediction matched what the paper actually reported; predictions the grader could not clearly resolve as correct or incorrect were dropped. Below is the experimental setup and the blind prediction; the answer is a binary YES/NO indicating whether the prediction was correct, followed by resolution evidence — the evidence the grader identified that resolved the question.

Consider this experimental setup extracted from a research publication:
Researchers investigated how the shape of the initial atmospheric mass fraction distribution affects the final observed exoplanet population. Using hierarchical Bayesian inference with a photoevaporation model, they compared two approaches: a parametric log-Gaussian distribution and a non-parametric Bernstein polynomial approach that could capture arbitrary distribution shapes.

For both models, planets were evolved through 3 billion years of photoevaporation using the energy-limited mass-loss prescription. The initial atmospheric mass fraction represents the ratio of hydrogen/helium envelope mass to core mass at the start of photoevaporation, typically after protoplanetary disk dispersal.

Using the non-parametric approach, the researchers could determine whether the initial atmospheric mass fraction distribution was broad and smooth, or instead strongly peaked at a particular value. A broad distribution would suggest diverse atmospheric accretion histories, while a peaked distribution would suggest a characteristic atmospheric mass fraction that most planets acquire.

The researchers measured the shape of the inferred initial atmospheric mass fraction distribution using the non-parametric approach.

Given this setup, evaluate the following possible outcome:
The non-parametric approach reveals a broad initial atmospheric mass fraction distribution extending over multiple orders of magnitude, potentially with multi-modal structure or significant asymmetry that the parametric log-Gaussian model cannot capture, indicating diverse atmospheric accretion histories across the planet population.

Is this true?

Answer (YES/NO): NO